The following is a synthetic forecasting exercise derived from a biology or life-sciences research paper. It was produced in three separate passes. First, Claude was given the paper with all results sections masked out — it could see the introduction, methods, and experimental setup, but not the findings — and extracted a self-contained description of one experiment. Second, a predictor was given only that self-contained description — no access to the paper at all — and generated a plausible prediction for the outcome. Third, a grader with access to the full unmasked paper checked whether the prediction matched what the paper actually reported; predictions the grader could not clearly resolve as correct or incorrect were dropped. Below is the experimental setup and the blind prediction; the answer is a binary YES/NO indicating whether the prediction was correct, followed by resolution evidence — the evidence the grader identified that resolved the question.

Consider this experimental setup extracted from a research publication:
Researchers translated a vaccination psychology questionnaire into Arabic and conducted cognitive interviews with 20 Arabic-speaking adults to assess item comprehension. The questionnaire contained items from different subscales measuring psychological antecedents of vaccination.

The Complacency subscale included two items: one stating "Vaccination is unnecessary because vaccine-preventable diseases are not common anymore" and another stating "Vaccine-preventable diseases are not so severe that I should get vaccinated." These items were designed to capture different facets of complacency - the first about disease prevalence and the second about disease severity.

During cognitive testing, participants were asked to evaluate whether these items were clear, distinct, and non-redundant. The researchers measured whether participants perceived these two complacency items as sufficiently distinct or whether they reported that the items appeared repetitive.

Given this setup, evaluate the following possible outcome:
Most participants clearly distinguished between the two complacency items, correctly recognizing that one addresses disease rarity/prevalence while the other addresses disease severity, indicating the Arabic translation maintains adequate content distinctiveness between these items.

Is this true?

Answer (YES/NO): NO